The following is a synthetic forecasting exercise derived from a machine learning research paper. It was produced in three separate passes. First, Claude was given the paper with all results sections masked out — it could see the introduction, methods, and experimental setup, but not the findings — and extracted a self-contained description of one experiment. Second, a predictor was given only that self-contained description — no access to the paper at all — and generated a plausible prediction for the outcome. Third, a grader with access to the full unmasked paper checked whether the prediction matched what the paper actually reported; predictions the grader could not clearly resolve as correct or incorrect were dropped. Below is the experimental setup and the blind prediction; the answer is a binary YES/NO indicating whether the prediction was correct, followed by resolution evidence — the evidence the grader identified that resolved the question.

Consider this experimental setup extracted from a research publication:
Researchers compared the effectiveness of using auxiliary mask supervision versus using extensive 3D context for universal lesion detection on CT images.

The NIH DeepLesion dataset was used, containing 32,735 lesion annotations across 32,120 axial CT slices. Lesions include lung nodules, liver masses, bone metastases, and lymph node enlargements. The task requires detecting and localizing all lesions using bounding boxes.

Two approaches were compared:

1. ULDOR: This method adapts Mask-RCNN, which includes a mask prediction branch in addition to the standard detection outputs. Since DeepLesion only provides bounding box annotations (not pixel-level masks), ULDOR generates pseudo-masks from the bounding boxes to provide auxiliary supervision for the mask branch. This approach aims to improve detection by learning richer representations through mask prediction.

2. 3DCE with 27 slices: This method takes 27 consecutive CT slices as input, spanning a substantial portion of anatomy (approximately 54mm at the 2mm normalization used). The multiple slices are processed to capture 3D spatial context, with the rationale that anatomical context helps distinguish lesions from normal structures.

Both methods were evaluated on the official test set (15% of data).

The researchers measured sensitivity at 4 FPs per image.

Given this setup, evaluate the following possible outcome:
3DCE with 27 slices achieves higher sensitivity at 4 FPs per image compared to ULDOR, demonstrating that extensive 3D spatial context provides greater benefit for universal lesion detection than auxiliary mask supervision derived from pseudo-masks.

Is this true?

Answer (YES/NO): YES